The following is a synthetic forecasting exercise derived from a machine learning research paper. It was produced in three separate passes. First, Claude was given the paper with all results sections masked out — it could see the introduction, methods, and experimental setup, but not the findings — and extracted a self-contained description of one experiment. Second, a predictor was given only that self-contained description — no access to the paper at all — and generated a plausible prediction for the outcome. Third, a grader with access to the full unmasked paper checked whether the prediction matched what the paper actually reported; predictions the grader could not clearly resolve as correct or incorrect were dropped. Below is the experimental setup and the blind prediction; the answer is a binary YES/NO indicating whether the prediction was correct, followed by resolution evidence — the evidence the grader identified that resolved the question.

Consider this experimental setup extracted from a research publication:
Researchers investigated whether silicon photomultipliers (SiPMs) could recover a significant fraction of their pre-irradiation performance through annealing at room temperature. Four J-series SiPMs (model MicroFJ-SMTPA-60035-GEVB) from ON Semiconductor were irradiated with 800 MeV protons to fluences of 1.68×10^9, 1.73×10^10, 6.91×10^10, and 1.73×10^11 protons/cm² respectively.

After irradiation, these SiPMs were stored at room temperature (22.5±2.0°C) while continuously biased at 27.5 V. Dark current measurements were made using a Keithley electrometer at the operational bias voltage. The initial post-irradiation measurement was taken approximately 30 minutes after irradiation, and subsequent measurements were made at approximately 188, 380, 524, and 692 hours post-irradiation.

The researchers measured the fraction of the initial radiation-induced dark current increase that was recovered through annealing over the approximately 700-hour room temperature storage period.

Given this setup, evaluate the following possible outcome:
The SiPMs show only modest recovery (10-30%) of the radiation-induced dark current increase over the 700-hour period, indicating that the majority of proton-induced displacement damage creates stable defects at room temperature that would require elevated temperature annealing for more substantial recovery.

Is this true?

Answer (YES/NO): NO